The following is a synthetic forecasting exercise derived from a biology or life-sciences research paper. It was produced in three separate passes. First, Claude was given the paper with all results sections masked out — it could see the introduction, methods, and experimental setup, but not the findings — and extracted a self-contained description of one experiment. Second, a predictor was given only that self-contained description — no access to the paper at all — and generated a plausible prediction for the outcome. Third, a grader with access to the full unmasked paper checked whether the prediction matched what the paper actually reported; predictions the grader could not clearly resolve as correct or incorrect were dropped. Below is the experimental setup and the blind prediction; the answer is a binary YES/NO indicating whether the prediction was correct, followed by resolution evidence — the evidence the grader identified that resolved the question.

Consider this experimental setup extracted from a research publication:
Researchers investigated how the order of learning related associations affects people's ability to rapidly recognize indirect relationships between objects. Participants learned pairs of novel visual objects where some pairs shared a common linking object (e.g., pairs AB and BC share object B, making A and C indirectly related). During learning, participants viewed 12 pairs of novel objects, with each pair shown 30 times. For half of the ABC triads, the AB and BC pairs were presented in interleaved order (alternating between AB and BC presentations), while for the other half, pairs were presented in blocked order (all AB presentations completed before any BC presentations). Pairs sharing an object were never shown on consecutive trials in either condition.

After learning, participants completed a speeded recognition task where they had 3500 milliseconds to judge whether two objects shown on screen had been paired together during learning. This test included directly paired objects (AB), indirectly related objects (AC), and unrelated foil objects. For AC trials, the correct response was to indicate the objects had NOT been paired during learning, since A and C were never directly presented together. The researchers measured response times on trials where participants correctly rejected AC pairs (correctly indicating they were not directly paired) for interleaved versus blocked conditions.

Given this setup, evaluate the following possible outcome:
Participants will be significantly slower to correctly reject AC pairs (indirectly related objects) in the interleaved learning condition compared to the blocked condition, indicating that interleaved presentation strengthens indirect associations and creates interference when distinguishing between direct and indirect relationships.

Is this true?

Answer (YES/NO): YES